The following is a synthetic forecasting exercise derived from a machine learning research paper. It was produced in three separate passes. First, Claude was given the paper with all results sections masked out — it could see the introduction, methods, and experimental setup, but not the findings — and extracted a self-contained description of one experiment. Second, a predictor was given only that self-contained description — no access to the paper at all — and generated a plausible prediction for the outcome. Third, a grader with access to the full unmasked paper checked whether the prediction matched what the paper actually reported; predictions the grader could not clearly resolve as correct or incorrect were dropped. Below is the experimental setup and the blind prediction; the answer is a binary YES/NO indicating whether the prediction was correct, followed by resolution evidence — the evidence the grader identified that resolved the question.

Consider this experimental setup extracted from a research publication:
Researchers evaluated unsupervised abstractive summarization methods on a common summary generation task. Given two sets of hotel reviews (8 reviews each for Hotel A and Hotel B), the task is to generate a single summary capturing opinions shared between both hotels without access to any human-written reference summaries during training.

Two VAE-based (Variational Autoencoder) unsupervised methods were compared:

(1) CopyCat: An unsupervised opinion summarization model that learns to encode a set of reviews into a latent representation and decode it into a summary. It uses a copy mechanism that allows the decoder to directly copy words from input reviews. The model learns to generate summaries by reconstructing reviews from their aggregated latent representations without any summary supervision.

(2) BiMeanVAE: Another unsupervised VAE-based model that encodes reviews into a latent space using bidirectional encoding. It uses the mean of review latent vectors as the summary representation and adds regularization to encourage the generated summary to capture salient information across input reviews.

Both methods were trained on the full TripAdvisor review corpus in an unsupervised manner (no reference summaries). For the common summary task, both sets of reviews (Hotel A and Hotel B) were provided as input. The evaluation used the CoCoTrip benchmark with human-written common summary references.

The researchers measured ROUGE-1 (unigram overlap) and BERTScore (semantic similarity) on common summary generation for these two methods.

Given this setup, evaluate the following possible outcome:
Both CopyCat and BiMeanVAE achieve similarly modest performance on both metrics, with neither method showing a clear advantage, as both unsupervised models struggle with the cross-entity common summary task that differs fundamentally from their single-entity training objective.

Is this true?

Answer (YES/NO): NO